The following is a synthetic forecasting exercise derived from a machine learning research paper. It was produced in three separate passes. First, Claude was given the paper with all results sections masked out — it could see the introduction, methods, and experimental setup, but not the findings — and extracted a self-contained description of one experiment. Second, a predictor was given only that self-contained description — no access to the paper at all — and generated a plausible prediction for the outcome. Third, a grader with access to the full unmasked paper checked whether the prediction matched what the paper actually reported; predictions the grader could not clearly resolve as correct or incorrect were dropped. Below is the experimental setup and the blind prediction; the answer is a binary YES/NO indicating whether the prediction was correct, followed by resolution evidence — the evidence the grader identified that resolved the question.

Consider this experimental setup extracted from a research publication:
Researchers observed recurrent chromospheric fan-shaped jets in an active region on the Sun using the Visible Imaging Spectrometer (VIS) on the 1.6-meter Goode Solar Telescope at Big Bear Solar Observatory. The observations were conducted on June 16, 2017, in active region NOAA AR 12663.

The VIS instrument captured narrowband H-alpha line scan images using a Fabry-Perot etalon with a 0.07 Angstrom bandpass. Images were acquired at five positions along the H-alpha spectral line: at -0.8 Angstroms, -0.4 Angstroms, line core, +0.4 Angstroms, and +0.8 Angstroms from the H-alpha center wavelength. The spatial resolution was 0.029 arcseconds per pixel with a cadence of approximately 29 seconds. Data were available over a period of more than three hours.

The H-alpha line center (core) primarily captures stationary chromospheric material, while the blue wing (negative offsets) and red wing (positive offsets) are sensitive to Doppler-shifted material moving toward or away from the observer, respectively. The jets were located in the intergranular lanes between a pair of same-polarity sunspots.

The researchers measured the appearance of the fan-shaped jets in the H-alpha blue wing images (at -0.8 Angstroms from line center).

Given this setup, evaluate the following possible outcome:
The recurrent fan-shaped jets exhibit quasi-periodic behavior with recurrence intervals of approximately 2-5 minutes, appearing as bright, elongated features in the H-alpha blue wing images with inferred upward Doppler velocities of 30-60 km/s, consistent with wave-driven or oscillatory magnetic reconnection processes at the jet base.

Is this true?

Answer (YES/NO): NO